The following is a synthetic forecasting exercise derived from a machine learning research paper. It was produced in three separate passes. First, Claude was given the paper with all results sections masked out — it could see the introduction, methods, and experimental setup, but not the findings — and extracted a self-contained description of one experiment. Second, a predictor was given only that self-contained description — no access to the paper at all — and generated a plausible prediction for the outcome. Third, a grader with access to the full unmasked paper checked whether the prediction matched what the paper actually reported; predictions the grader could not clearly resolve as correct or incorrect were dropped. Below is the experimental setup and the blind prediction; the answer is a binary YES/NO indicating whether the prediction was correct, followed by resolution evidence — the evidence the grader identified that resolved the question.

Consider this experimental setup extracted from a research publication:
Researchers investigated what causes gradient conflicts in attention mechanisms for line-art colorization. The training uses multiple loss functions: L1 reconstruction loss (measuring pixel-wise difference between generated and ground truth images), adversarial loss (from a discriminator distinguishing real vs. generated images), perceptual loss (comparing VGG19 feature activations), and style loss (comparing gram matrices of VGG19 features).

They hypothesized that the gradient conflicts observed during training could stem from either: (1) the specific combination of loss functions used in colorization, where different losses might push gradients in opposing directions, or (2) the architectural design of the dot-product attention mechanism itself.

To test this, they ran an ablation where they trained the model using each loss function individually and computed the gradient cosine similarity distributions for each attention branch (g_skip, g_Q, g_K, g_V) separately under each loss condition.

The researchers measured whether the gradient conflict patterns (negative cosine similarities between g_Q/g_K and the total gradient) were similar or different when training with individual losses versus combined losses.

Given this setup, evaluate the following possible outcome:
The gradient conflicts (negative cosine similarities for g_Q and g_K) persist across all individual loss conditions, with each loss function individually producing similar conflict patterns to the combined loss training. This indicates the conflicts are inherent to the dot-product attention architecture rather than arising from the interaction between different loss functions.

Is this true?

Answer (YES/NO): YES